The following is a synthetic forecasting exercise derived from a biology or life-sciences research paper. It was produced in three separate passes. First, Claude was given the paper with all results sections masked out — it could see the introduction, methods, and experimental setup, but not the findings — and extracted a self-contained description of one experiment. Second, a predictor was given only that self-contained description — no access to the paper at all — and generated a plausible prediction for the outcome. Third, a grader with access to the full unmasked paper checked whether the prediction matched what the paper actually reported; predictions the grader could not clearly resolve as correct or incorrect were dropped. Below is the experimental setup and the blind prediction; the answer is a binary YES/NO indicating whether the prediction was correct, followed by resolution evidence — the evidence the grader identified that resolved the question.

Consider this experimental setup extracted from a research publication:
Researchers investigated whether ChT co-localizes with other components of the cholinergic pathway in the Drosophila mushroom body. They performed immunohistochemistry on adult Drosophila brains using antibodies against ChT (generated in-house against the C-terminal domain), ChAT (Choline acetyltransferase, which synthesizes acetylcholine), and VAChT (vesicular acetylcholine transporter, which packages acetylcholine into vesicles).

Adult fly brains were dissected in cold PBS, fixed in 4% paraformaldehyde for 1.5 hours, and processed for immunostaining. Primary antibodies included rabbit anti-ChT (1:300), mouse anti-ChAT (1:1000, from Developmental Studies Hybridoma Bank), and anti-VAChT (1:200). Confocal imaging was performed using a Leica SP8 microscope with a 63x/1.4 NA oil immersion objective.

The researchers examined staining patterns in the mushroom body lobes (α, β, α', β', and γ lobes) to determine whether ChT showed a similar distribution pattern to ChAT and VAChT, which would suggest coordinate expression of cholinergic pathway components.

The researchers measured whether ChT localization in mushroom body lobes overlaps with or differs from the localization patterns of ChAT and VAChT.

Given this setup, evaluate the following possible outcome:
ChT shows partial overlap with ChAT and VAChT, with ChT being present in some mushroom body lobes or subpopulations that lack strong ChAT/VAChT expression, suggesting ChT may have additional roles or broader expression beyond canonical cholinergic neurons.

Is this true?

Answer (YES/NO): NO